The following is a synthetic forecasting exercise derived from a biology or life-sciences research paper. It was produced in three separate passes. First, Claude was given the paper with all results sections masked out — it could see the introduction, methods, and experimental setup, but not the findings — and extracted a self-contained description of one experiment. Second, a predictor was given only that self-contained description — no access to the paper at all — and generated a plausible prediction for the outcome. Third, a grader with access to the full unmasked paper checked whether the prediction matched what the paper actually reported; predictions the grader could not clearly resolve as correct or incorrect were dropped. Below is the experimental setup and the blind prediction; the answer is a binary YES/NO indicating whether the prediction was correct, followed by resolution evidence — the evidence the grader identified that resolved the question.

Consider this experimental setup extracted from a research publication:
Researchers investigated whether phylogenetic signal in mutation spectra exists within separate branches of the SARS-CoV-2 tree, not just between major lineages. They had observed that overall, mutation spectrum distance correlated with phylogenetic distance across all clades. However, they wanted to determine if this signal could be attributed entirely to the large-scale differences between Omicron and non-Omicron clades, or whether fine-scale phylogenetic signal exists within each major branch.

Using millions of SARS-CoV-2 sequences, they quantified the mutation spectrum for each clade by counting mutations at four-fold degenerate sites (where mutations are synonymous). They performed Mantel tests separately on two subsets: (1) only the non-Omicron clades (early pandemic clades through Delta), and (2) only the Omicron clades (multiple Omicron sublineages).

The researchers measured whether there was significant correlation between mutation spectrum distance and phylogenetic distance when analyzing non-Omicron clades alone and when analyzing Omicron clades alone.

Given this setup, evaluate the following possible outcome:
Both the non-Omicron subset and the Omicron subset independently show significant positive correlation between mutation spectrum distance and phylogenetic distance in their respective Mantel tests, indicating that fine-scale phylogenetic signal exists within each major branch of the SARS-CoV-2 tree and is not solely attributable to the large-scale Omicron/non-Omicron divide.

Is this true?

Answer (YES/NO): YES